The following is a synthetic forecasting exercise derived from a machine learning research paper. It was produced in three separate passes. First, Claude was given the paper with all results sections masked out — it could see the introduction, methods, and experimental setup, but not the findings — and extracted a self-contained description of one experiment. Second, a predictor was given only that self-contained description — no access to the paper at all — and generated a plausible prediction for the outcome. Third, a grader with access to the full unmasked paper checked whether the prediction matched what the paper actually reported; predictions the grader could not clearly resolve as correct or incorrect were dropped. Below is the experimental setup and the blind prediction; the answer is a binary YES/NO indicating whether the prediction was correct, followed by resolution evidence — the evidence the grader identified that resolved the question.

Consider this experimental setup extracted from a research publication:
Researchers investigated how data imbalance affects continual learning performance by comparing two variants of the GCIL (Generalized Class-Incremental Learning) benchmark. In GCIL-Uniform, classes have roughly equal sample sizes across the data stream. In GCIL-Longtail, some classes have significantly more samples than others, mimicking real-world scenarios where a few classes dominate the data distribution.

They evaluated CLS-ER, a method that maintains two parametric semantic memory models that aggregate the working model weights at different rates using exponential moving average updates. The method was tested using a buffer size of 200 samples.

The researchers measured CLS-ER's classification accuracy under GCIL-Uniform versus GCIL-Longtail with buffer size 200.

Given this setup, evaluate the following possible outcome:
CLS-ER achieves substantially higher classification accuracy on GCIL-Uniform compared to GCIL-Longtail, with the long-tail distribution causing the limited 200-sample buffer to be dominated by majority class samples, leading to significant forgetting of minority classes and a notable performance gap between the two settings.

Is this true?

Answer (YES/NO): NO